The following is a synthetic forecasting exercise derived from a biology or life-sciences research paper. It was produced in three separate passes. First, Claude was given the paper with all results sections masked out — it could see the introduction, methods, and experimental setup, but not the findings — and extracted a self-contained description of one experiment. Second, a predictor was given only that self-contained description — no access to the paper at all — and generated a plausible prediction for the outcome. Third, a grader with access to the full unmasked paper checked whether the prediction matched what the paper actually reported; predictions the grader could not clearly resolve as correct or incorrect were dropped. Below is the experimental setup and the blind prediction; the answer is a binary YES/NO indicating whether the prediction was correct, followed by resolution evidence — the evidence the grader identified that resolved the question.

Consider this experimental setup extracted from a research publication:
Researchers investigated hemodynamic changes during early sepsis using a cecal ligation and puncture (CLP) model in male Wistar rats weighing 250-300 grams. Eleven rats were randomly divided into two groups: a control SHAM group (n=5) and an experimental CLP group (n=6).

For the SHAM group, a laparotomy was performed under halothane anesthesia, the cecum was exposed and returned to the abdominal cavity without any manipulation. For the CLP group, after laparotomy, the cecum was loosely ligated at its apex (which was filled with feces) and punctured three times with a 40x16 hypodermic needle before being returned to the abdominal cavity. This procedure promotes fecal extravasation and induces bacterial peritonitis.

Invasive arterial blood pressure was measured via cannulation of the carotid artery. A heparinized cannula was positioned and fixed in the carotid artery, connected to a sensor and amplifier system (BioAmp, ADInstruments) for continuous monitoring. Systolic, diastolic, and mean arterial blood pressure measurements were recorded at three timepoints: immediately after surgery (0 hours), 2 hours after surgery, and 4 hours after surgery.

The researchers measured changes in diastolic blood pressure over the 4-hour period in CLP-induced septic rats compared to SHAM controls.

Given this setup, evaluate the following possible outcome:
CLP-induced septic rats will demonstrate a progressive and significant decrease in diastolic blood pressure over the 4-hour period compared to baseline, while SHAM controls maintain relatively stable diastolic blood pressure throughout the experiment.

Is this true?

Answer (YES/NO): NO